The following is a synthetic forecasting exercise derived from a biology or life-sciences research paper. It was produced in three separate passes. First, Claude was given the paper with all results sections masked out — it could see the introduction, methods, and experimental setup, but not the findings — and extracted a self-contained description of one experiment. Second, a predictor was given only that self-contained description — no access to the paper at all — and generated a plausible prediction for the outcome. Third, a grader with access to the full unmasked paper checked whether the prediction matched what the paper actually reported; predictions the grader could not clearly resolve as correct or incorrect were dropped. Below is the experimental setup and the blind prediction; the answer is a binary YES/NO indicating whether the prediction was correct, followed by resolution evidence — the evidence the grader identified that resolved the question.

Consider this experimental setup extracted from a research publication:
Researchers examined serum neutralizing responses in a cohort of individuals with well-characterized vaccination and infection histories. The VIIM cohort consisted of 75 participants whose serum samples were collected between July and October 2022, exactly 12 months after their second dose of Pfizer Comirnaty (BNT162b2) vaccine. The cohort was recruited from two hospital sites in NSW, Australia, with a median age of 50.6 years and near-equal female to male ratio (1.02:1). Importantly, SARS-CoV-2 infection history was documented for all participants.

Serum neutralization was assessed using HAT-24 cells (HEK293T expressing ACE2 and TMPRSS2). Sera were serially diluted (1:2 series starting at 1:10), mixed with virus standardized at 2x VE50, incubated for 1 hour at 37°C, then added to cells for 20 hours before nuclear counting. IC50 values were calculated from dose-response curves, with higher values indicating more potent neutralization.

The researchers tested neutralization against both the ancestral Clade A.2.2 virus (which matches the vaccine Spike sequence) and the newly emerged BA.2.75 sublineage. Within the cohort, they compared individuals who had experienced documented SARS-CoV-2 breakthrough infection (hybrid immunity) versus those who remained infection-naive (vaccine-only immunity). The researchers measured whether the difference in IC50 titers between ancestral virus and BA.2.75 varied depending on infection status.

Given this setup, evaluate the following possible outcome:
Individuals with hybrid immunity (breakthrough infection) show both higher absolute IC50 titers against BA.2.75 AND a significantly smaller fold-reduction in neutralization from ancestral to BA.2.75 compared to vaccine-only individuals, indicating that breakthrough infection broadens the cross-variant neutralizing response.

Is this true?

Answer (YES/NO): NO